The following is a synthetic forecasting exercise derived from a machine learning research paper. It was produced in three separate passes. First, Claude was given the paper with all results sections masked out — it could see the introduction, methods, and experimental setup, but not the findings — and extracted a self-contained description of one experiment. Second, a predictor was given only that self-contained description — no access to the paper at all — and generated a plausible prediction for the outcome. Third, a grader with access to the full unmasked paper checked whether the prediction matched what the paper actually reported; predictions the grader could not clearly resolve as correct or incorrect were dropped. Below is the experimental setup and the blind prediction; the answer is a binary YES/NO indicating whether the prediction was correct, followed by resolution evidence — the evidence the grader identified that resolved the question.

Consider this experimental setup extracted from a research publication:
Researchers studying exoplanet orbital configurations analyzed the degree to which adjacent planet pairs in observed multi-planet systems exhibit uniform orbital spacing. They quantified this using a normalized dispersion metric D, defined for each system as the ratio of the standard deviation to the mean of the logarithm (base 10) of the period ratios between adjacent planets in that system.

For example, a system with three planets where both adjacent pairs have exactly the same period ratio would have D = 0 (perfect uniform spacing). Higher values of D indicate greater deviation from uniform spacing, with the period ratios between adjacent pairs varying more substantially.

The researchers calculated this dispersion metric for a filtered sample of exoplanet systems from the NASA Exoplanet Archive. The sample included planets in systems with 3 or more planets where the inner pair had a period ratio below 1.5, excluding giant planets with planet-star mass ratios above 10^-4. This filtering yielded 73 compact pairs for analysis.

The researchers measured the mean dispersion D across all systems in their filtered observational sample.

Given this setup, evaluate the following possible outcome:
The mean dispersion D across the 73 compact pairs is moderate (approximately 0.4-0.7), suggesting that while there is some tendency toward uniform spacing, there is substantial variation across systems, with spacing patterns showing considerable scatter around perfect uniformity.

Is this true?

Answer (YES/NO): NO